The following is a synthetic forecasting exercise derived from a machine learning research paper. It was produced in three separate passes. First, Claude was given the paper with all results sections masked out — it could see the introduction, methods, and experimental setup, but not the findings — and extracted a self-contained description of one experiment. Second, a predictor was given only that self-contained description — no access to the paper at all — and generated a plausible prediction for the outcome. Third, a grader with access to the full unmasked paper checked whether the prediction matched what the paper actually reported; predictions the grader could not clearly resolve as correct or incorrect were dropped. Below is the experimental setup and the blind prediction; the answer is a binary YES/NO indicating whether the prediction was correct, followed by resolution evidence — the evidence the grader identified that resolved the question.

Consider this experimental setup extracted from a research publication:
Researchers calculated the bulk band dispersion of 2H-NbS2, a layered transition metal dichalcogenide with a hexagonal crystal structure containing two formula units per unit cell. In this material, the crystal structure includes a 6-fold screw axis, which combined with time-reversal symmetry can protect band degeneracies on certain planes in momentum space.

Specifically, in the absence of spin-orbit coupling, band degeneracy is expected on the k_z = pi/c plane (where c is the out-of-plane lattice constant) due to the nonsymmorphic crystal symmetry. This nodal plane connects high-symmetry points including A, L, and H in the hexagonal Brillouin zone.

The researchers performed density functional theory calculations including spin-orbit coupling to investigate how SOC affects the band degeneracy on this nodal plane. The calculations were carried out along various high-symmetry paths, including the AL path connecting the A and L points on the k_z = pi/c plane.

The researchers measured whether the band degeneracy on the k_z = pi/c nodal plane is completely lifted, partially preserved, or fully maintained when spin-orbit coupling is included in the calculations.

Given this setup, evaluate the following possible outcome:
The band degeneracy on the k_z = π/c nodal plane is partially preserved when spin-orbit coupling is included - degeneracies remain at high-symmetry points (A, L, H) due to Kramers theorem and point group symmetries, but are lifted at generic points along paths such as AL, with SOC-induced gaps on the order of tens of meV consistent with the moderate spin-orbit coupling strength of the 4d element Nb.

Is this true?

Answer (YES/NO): NO